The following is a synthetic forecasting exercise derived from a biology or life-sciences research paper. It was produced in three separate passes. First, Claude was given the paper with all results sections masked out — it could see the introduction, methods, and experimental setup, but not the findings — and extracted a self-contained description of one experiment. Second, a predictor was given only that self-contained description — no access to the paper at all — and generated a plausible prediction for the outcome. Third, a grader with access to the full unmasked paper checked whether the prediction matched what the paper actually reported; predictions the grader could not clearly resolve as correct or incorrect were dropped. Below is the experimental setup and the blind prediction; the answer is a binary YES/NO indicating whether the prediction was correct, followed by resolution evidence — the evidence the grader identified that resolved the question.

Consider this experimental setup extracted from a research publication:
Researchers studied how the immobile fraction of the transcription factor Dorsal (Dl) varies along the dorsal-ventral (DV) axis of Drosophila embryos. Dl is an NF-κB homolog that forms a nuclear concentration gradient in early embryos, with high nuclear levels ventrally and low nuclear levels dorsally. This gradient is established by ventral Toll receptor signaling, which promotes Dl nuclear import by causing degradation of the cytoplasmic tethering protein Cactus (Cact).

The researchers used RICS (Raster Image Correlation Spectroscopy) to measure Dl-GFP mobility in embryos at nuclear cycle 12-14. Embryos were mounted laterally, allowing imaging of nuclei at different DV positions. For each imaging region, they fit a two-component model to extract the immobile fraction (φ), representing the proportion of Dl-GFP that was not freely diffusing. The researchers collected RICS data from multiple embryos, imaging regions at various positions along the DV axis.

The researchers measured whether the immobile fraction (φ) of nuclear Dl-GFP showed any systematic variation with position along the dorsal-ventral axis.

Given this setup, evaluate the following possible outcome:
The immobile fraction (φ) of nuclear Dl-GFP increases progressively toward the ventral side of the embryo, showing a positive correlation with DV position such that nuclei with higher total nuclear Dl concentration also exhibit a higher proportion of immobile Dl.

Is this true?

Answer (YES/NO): YES